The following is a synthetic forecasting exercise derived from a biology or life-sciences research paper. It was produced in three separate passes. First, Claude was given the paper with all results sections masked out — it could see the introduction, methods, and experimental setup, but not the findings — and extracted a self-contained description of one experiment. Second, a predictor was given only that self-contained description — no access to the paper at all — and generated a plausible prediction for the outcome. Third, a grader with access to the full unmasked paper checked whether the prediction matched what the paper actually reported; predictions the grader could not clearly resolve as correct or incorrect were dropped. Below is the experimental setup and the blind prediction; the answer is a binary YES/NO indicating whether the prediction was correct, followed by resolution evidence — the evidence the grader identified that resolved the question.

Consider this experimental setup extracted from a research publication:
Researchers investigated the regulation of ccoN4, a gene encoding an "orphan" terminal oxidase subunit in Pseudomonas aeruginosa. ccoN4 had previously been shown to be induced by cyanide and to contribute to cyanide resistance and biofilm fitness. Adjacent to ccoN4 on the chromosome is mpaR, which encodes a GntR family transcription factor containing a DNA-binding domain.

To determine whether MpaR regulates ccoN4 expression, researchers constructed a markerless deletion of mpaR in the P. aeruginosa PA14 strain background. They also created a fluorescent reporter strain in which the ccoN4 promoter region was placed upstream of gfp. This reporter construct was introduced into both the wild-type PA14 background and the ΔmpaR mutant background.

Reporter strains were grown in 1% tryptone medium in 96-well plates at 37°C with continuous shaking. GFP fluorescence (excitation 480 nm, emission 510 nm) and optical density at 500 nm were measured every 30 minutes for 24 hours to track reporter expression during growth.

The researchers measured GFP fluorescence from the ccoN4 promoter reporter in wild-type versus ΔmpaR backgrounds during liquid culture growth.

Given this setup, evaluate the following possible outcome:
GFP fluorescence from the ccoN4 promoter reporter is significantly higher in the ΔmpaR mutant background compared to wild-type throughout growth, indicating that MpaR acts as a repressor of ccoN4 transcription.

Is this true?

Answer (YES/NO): NO